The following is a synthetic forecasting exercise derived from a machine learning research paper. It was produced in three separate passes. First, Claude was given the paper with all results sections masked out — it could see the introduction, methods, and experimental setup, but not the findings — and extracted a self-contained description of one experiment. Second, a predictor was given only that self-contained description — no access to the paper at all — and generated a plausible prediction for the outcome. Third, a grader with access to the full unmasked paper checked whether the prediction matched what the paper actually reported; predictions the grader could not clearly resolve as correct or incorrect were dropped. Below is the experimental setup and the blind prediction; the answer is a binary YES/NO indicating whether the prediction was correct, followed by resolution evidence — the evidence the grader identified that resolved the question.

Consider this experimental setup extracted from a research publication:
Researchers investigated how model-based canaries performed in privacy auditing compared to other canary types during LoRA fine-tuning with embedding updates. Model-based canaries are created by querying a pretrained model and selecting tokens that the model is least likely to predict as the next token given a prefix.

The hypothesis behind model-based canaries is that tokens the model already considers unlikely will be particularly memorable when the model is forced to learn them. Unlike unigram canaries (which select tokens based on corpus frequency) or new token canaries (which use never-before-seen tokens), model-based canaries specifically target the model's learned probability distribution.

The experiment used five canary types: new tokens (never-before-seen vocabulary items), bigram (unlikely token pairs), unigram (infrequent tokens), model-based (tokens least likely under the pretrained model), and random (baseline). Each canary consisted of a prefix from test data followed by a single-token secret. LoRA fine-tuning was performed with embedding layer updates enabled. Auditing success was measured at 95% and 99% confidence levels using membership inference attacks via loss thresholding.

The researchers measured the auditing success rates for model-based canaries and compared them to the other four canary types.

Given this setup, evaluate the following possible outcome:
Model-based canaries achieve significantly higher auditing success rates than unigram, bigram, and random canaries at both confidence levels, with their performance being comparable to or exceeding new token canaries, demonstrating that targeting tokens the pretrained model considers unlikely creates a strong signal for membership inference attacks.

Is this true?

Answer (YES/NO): NO